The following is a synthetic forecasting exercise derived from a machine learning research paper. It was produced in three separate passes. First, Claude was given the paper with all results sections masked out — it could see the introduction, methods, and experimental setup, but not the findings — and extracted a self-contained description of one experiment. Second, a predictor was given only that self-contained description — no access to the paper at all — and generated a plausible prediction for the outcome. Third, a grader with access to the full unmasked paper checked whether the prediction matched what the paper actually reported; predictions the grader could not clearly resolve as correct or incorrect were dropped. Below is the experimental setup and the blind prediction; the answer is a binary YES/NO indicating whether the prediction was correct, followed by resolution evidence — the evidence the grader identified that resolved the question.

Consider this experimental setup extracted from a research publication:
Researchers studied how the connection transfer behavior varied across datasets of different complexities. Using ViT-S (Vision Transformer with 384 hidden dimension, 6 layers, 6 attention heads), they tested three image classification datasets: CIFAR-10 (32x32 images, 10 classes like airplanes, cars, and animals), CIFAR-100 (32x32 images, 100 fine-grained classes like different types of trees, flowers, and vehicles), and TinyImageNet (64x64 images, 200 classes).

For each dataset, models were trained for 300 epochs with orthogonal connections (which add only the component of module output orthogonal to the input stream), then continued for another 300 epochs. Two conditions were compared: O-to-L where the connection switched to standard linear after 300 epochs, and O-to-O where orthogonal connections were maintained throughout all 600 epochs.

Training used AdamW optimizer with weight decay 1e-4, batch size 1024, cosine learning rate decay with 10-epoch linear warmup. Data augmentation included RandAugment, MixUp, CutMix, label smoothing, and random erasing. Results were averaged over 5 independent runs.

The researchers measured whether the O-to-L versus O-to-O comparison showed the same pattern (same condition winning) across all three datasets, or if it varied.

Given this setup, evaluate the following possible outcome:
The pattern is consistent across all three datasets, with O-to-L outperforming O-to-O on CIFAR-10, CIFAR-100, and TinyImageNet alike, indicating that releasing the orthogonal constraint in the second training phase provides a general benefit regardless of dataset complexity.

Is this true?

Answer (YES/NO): NO